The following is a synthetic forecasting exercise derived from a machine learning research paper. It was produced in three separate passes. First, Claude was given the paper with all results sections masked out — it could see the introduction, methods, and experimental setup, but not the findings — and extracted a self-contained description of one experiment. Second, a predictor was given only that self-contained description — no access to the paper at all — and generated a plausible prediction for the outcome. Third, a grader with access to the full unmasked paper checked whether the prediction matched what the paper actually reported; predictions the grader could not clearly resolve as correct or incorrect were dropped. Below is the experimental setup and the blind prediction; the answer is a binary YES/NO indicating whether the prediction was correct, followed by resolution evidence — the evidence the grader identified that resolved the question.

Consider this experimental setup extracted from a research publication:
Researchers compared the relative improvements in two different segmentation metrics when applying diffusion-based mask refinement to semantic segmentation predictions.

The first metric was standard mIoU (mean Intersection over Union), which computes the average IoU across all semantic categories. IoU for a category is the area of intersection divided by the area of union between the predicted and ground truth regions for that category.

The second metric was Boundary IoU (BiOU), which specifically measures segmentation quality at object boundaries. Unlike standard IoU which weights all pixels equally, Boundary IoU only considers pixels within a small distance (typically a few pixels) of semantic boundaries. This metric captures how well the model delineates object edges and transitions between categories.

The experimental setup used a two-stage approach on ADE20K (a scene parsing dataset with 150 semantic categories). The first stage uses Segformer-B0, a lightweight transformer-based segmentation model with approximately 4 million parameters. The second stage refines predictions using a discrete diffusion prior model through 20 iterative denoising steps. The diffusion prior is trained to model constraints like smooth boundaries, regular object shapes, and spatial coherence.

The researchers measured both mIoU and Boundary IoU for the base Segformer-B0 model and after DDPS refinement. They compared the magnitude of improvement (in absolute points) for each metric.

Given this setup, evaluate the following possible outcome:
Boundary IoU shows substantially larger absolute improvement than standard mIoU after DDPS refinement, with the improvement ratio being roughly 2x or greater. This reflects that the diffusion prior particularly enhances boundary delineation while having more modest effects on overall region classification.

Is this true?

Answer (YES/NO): NO